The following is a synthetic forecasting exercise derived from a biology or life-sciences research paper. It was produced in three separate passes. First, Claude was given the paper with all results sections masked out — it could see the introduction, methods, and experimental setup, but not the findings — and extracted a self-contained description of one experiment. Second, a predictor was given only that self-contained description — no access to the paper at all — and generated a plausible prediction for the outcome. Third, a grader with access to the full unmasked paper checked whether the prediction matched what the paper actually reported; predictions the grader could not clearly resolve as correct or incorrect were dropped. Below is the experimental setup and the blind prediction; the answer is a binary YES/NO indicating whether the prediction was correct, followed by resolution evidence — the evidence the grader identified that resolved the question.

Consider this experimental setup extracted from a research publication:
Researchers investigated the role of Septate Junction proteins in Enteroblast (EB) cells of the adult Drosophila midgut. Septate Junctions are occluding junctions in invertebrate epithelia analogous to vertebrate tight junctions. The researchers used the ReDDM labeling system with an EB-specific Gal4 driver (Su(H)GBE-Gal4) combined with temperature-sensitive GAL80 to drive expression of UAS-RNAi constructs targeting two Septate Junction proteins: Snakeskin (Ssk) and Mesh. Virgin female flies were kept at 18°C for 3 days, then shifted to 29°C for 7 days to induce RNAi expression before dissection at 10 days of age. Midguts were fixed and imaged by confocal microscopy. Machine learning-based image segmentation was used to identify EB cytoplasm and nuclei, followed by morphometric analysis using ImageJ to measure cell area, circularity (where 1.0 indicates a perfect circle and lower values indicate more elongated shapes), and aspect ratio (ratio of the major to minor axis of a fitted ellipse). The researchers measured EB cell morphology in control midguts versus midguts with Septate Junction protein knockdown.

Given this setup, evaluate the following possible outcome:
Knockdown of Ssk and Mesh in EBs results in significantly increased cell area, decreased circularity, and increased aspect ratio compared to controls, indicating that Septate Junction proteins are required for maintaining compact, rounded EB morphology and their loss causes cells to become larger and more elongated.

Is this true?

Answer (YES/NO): NO